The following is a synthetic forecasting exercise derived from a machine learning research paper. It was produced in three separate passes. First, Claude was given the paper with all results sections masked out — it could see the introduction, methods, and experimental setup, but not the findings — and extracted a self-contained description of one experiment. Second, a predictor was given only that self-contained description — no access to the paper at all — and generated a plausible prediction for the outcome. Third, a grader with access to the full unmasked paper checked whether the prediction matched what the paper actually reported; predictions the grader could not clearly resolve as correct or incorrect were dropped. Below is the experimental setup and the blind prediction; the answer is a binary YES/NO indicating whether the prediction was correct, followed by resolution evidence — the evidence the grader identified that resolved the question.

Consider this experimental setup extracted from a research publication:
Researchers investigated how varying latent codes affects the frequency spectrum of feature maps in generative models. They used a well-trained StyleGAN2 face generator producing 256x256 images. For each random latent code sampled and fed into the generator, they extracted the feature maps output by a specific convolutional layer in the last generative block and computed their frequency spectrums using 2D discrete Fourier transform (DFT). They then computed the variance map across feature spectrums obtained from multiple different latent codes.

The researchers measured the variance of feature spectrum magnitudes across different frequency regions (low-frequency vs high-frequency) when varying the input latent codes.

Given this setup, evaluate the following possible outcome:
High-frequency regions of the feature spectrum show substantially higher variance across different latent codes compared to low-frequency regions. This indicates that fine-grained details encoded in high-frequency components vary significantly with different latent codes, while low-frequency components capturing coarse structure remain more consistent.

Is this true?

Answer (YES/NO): NO